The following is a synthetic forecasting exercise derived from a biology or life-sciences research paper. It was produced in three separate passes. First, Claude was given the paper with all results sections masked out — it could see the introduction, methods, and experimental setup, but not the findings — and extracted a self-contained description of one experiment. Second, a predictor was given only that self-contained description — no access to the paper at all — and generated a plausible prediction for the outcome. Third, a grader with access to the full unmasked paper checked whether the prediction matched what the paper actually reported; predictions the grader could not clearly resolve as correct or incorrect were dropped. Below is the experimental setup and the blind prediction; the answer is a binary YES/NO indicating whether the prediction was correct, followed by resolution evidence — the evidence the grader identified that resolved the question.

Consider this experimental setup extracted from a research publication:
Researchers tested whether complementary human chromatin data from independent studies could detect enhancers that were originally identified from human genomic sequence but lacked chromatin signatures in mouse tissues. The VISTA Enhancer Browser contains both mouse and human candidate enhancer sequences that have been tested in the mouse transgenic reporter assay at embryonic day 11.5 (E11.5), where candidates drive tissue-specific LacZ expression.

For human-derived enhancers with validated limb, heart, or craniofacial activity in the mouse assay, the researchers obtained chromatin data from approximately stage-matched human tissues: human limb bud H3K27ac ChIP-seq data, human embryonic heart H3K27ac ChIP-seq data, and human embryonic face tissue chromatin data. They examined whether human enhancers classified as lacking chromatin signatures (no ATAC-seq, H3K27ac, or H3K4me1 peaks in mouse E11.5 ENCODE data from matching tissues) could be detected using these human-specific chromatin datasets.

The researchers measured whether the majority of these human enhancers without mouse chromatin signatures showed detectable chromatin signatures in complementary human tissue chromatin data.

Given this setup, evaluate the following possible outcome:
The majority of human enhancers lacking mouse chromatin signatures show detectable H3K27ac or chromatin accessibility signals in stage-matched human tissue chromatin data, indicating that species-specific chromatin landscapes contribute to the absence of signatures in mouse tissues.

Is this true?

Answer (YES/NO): NO